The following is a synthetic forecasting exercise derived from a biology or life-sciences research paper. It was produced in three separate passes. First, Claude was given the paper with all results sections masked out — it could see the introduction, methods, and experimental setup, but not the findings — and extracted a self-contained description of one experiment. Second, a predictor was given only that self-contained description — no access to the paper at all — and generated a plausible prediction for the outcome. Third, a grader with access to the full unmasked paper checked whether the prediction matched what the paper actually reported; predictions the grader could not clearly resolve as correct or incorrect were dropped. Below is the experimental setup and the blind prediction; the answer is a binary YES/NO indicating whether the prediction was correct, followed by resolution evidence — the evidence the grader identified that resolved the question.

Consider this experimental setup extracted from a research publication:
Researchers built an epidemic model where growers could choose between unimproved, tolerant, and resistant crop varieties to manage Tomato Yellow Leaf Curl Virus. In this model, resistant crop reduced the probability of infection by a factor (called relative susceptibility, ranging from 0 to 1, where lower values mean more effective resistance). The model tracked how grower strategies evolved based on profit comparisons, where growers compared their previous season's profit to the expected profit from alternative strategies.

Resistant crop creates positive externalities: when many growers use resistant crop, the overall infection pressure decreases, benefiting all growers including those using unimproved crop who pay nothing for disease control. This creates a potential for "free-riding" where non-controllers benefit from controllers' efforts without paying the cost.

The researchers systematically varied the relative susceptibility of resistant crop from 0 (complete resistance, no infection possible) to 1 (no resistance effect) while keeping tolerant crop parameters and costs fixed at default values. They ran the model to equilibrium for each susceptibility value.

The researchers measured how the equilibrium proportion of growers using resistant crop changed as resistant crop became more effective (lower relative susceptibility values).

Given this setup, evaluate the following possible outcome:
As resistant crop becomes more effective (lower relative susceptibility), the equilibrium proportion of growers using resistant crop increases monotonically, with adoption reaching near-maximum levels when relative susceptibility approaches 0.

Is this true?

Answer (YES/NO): NO